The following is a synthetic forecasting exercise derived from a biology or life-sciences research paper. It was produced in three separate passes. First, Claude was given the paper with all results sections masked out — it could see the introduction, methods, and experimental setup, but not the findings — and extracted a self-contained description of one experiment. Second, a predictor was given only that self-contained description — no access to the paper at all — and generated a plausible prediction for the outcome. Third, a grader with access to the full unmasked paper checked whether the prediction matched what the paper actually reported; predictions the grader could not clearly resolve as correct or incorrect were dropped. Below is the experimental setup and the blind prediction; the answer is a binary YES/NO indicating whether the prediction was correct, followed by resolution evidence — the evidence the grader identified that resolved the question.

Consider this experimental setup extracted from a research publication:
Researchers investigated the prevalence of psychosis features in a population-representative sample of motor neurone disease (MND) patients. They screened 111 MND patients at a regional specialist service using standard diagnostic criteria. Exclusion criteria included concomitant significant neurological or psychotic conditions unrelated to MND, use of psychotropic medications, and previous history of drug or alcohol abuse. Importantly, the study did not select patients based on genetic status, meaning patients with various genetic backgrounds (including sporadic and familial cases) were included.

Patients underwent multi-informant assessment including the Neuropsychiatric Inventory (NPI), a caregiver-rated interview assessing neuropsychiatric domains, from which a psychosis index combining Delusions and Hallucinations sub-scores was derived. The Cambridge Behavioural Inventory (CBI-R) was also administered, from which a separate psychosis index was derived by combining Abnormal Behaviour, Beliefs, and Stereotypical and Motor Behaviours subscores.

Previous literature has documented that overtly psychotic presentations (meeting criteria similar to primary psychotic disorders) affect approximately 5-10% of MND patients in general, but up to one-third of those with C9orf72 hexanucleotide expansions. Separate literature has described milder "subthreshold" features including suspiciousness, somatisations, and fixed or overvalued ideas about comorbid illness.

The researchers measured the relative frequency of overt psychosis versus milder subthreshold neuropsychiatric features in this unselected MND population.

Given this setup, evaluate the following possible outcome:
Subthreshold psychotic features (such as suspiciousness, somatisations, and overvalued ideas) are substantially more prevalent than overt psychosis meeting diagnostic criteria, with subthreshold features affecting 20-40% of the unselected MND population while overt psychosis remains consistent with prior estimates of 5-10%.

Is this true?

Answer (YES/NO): NO